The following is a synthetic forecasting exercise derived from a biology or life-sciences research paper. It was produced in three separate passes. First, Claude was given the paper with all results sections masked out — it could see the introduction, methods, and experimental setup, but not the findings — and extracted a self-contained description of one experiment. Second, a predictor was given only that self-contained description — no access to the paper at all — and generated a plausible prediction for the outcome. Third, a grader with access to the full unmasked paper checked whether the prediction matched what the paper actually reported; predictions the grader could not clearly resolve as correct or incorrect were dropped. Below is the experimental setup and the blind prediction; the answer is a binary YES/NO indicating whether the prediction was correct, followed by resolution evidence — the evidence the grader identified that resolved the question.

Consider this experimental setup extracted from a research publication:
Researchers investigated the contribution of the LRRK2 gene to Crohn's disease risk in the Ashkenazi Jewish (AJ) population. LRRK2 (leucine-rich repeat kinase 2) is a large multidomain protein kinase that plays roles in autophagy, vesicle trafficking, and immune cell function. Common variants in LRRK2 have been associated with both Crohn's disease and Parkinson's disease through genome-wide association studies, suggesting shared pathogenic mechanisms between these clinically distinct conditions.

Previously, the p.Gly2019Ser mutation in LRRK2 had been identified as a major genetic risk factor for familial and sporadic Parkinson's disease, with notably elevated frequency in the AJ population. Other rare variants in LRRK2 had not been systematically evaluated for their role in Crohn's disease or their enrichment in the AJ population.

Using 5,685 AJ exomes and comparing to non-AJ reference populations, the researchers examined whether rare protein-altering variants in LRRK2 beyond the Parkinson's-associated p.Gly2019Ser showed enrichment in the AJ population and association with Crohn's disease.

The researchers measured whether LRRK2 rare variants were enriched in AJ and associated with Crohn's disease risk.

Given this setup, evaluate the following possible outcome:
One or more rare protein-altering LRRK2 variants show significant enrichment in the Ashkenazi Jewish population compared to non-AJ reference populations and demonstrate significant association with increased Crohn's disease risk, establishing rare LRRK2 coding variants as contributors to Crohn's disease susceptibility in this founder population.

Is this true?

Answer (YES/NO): YES